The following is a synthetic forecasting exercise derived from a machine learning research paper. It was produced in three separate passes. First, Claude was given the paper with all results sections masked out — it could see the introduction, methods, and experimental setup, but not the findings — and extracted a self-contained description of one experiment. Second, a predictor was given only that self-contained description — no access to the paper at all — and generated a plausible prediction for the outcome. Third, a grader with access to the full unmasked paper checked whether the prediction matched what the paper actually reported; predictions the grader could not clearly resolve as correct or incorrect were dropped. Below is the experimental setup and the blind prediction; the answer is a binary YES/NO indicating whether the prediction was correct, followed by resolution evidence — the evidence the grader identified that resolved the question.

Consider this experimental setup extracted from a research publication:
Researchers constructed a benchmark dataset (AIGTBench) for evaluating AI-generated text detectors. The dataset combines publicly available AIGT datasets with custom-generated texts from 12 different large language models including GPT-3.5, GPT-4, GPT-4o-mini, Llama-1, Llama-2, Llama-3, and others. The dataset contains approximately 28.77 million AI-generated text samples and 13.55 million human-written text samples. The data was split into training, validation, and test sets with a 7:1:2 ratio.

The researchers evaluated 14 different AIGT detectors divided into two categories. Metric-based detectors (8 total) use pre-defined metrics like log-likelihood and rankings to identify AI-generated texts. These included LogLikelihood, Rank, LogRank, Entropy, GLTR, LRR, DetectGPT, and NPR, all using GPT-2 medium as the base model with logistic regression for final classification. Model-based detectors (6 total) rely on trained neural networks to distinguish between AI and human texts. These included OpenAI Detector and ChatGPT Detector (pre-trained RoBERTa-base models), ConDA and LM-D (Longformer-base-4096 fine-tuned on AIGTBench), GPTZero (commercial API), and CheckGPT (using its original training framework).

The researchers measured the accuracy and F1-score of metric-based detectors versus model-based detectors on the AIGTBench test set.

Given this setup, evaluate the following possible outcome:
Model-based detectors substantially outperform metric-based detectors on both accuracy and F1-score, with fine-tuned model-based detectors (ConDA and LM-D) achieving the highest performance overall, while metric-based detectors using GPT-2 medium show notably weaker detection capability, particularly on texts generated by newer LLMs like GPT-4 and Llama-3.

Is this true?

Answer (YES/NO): NO